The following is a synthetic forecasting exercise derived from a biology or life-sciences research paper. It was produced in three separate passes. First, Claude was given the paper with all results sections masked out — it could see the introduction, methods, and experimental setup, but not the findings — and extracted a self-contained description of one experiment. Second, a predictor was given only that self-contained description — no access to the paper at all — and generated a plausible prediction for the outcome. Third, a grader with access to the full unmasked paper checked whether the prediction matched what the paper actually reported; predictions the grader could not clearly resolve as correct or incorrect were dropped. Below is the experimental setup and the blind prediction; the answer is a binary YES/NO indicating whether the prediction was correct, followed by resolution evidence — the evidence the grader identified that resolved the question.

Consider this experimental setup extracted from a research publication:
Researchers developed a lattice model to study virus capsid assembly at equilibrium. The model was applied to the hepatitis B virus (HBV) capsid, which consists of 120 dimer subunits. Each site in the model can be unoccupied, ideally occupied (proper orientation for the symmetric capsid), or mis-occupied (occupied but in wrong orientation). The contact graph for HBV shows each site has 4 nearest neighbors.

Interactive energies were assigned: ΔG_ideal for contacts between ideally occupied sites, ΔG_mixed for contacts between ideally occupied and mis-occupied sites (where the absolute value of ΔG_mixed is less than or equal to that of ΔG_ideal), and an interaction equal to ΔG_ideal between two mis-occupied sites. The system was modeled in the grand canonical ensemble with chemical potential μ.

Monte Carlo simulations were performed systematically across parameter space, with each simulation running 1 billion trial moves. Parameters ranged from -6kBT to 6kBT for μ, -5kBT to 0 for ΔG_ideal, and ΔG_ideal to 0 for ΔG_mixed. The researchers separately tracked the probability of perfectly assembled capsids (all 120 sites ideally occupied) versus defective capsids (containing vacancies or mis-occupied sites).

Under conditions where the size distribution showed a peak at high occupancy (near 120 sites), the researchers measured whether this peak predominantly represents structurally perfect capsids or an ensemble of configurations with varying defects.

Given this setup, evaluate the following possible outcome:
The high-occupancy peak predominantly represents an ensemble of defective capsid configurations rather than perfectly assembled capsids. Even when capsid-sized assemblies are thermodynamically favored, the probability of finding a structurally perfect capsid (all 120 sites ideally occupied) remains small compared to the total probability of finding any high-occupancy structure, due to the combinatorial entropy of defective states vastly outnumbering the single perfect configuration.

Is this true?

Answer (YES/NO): NO